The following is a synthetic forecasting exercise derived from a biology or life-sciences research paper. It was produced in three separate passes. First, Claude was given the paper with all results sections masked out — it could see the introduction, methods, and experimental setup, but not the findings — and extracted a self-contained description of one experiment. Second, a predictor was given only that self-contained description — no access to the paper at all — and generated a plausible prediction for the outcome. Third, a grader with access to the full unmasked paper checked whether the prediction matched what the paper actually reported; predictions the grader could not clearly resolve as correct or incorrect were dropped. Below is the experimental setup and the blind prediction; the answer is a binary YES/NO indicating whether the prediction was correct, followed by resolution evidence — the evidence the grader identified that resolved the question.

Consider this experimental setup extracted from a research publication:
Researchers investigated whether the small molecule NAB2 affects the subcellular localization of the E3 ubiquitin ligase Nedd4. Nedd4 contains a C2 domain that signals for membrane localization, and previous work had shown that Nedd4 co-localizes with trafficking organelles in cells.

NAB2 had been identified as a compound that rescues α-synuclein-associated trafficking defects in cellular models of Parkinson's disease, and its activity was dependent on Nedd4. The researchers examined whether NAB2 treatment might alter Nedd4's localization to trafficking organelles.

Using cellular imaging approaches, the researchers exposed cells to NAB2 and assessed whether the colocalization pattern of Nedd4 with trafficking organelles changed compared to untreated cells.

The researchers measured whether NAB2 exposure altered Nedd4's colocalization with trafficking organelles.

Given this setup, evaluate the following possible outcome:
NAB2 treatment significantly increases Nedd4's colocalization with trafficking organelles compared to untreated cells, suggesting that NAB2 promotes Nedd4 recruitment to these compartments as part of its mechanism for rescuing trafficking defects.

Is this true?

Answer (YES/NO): NO